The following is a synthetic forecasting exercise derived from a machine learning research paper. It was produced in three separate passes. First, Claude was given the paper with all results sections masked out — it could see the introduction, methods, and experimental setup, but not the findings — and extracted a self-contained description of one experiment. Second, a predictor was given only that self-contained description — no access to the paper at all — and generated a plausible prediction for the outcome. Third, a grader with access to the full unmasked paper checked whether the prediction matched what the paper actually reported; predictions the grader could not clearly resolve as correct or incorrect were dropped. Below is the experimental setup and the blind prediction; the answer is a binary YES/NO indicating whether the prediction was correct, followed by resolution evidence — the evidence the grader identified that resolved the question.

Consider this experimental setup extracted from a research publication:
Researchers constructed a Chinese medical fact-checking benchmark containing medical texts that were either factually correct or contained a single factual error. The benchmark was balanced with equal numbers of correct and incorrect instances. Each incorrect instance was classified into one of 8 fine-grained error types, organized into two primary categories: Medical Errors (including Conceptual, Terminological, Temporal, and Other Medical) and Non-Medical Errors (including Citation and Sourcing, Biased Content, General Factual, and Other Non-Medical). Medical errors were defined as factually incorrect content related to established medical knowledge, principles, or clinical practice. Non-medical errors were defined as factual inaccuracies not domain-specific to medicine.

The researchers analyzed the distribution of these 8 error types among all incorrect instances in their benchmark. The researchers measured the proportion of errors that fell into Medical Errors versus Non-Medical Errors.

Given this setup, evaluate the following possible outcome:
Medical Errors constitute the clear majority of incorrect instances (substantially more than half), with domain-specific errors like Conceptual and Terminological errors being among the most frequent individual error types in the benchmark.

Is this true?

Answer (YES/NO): YES